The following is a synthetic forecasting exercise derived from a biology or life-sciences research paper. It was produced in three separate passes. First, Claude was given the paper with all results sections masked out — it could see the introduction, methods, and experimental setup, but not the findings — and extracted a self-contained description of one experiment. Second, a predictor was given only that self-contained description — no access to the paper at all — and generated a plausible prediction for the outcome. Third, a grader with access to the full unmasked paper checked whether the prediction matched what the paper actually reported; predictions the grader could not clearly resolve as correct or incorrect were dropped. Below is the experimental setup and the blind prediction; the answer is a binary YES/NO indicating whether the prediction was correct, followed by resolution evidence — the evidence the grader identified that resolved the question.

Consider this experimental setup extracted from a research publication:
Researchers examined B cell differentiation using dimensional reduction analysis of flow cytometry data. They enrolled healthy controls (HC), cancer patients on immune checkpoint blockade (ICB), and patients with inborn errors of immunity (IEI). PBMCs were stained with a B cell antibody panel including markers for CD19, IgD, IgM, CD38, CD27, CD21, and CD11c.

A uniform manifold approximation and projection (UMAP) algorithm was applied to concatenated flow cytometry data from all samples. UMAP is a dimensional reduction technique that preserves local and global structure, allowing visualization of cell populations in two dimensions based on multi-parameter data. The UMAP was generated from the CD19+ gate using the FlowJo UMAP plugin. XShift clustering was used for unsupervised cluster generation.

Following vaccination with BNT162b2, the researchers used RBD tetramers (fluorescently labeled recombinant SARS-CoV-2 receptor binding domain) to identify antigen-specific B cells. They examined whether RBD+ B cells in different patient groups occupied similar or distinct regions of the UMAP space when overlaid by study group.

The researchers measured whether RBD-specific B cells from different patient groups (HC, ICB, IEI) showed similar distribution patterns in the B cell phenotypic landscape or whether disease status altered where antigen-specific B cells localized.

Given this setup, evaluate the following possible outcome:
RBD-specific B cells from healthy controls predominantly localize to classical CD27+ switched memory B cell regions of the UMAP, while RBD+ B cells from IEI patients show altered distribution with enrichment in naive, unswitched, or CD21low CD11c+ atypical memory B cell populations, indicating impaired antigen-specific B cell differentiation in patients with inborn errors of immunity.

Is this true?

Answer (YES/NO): NO